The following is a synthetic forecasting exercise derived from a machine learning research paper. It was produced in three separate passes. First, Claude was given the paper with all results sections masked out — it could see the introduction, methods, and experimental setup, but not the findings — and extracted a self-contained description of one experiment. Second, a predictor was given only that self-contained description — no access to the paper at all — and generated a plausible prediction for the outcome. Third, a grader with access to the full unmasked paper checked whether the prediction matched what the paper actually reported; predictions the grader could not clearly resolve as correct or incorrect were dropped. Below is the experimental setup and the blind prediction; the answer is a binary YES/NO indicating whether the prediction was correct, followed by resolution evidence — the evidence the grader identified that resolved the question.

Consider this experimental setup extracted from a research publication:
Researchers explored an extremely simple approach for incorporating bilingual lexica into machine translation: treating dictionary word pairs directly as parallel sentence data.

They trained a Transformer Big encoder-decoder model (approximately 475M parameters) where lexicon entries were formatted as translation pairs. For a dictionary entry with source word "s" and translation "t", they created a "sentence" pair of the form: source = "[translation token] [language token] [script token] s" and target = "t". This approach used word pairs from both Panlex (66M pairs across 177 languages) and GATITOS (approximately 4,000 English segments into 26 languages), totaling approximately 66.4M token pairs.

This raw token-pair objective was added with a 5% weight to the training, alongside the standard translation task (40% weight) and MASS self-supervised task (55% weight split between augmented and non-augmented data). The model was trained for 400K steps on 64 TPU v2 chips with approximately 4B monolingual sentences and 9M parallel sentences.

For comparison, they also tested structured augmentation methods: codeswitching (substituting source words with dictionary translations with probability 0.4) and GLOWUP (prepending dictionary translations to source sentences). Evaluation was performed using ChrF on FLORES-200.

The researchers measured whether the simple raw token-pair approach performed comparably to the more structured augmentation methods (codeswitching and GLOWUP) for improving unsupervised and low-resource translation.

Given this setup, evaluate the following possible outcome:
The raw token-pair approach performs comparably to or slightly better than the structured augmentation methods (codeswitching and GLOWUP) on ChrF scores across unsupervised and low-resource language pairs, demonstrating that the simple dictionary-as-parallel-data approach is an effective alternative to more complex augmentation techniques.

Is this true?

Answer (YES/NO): YES